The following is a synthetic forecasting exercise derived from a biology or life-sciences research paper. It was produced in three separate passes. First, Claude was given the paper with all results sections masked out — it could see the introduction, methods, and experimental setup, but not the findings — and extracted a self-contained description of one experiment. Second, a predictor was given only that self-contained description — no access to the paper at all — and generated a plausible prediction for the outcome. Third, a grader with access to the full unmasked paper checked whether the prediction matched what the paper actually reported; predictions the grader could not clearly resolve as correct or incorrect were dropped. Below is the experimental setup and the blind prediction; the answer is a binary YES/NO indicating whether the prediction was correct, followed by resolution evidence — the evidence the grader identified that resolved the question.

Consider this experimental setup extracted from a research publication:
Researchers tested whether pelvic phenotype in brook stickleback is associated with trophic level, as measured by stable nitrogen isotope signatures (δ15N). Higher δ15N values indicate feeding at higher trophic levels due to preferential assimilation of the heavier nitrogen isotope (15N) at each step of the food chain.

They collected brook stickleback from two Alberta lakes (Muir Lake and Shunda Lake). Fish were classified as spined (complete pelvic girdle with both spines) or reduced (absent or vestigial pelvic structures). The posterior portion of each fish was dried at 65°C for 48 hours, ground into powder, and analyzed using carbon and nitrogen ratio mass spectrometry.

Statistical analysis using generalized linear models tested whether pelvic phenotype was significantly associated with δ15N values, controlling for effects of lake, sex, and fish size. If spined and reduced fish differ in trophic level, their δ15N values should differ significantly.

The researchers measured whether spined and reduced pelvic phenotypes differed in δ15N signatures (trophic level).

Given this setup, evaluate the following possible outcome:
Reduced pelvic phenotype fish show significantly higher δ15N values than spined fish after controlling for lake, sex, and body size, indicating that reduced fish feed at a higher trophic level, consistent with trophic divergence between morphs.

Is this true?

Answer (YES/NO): NO